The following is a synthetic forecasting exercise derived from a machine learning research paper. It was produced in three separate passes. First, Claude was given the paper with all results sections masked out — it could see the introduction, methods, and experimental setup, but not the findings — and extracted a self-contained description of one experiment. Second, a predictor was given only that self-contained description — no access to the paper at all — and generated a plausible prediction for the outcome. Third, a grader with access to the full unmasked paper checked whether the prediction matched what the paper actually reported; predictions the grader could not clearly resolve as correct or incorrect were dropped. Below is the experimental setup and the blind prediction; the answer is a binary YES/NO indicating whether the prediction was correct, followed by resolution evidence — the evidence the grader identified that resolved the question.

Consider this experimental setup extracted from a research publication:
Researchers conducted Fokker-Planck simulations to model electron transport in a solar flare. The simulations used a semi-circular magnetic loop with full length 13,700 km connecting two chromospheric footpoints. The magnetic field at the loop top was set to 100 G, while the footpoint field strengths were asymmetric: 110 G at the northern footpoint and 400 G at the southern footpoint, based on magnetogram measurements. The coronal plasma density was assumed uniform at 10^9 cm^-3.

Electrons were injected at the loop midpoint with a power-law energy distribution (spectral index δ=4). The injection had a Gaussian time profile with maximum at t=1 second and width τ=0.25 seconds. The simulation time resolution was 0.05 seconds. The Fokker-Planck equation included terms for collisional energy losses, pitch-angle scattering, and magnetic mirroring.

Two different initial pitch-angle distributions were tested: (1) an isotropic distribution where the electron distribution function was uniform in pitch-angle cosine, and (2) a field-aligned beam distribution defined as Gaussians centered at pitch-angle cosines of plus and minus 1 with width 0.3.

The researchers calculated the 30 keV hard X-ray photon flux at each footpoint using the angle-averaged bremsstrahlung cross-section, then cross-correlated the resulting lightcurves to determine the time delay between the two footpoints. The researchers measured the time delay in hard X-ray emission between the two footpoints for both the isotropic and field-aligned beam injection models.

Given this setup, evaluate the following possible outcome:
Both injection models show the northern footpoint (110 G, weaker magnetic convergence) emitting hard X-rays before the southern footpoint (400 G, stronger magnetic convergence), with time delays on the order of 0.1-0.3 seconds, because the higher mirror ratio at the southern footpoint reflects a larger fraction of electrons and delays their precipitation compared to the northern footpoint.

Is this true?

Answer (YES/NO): YES